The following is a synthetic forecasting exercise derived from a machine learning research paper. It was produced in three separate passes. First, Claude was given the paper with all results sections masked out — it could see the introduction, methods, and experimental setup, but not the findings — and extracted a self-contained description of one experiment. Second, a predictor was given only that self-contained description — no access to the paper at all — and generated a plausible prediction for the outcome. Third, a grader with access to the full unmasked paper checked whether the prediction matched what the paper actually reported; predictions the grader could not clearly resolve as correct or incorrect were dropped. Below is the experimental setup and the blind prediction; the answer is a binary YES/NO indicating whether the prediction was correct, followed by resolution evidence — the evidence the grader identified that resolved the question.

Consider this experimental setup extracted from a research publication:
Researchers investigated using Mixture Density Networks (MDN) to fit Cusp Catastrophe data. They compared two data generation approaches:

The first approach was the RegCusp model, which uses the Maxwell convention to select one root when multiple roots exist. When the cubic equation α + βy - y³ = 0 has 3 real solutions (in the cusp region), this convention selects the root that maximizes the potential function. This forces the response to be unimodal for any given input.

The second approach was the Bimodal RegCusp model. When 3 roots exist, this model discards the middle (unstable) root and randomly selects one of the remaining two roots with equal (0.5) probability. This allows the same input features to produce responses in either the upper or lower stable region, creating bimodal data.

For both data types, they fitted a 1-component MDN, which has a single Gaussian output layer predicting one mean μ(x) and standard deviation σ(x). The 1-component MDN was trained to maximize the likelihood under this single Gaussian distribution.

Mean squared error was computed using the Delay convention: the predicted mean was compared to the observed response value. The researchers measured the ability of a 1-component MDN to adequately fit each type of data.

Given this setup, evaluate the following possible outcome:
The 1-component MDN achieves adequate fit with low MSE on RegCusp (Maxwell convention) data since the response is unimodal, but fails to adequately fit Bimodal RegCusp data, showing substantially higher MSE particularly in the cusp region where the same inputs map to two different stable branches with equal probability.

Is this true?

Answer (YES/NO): YES